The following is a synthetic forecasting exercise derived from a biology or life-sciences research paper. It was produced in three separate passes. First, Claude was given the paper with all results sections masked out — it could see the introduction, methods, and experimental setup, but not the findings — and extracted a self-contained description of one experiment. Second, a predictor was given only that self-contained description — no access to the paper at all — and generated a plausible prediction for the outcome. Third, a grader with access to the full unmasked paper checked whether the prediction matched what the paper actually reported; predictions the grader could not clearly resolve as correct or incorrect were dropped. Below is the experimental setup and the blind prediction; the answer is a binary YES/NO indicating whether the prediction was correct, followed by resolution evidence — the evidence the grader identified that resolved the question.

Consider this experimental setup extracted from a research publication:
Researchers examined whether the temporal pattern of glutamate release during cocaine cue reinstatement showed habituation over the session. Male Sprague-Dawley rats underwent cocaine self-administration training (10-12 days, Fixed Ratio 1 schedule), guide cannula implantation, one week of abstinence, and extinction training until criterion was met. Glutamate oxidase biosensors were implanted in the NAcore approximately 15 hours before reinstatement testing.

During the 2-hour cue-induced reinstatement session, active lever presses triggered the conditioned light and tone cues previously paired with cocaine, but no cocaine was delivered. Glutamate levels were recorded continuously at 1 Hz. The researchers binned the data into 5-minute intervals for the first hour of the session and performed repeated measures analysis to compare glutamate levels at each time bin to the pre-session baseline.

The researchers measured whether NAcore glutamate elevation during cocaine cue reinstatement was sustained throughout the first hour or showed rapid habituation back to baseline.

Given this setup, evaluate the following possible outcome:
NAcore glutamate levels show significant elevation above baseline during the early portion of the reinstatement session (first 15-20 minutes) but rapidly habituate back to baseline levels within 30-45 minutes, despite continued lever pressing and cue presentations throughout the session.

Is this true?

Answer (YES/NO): NO